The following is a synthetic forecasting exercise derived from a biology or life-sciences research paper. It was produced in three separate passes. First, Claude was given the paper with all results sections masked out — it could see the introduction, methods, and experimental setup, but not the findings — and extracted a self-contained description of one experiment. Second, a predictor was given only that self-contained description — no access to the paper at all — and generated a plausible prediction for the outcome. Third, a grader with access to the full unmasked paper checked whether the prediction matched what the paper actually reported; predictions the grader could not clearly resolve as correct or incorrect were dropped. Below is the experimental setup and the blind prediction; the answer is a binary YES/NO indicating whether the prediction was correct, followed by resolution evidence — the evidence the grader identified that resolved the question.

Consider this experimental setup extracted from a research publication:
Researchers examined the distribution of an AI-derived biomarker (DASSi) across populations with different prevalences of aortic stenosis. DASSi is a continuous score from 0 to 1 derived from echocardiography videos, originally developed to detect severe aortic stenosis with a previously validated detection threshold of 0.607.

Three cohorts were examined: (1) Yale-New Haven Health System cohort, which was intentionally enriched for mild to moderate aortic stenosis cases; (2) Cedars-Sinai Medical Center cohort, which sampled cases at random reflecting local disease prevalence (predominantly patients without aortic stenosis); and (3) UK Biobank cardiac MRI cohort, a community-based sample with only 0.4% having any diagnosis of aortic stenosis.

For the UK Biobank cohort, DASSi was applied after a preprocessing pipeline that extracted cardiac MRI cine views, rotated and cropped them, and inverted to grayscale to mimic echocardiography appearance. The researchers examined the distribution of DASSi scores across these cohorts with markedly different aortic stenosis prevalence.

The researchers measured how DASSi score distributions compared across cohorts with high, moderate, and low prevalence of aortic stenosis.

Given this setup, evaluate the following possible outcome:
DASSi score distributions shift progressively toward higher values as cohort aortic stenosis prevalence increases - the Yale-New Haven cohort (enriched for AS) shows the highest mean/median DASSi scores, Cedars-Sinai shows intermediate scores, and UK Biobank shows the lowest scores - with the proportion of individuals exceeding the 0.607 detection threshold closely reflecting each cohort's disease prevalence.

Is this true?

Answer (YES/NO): NO